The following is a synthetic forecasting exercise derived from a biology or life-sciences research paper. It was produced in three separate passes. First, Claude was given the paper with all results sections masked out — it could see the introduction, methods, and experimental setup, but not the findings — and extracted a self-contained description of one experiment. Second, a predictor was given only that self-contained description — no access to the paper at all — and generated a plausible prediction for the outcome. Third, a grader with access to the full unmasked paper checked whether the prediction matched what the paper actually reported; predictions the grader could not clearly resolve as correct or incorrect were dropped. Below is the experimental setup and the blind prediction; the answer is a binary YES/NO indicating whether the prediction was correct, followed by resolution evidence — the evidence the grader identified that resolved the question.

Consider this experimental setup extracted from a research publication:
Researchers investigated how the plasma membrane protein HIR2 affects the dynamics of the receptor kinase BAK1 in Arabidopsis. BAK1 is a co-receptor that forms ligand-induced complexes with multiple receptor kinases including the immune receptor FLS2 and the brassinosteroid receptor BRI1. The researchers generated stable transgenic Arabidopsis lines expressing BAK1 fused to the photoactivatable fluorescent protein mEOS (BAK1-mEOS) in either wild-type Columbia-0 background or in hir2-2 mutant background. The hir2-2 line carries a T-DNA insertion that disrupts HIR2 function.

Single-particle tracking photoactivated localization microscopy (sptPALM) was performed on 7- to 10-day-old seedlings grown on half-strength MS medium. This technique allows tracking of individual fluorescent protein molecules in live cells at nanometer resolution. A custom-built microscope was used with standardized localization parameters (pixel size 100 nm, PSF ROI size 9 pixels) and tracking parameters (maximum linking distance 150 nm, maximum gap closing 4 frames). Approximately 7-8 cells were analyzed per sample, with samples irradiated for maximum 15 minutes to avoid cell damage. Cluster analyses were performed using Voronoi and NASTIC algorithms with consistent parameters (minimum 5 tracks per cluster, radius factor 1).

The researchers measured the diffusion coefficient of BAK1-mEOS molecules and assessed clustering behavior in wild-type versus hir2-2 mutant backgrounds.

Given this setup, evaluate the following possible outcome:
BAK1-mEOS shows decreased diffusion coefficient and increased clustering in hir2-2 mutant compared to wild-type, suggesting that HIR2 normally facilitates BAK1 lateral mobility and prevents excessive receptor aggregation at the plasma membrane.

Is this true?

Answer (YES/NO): NO